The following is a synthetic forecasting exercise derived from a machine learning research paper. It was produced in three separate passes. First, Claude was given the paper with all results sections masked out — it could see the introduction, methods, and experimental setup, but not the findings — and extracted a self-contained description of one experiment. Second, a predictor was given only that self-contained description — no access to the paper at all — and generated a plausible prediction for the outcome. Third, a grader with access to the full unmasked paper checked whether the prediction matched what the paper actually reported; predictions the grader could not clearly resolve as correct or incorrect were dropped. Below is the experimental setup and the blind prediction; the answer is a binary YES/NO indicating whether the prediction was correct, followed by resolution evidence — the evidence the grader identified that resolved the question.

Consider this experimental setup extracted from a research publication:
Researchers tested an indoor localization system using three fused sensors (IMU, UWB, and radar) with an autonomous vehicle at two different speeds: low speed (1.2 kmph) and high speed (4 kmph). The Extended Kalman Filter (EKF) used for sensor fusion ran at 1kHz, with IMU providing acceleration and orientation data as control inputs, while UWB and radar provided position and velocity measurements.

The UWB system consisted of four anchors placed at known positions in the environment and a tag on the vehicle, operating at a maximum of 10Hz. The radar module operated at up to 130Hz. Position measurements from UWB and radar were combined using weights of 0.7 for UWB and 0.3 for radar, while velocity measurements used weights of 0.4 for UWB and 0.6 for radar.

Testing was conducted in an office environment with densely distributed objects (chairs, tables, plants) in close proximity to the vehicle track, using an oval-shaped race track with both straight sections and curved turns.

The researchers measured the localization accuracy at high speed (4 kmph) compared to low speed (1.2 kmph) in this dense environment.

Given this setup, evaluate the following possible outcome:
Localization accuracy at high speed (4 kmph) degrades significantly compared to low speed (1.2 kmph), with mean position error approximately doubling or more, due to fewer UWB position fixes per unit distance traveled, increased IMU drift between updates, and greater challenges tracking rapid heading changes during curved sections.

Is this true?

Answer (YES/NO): NO